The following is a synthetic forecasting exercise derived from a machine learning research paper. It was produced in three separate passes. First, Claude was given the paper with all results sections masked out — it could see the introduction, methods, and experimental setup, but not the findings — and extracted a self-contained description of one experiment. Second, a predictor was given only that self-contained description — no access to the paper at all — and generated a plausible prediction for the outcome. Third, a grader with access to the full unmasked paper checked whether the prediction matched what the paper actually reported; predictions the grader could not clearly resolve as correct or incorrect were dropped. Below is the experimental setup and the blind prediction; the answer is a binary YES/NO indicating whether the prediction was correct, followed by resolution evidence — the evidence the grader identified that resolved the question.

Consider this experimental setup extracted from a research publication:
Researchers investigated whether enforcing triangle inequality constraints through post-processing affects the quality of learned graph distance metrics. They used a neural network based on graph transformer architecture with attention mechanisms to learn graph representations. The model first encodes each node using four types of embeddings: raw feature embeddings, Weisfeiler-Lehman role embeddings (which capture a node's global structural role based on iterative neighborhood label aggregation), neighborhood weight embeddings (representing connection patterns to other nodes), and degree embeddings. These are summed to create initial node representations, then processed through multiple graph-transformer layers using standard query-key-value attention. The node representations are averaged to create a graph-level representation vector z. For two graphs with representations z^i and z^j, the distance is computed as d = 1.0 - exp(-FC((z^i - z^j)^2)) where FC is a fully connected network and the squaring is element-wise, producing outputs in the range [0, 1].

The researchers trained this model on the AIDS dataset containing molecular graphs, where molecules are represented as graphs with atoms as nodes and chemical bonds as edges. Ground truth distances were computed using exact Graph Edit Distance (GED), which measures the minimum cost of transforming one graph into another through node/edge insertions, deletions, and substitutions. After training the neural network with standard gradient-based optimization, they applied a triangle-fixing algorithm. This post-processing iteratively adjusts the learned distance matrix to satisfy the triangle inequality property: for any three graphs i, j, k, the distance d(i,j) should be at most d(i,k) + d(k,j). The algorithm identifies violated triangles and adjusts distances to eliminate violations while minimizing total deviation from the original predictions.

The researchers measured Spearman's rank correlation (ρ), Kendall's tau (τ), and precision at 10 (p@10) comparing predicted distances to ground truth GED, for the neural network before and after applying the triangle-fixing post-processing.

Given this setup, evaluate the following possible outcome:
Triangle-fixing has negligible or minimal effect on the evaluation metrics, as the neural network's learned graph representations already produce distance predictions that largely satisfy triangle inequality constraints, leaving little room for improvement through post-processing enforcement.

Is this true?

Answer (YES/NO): NO